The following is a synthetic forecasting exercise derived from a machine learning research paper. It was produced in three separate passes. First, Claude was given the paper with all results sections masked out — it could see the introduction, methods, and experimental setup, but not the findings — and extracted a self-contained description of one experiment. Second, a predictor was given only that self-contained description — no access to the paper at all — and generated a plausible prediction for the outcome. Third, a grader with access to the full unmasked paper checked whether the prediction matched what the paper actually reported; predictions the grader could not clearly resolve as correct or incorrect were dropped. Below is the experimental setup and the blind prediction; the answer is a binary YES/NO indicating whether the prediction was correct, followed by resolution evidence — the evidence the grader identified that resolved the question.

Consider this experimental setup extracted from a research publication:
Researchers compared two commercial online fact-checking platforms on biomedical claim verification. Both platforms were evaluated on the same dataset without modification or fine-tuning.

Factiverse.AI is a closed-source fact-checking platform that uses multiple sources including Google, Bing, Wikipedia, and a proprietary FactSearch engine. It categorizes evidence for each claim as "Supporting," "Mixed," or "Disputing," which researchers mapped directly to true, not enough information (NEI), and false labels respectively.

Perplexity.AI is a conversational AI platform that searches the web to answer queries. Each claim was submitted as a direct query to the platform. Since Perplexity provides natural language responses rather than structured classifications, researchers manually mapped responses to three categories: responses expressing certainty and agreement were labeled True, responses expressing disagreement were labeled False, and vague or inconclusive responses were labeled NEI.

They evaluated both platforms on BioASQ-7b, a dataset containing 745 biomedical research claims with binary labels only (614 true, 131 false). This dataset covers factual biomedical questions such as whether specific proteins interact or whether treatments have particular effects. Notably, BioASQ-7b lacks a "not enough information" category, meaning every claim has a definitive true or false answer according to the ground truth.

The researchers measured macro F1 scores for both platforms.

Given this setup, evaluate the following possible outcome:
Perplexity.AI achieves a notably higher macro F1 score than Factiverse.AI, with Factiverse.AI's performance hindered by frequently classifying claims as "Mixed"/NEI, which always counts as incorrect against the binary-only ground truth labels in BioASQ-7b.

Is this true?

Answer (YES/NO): NO